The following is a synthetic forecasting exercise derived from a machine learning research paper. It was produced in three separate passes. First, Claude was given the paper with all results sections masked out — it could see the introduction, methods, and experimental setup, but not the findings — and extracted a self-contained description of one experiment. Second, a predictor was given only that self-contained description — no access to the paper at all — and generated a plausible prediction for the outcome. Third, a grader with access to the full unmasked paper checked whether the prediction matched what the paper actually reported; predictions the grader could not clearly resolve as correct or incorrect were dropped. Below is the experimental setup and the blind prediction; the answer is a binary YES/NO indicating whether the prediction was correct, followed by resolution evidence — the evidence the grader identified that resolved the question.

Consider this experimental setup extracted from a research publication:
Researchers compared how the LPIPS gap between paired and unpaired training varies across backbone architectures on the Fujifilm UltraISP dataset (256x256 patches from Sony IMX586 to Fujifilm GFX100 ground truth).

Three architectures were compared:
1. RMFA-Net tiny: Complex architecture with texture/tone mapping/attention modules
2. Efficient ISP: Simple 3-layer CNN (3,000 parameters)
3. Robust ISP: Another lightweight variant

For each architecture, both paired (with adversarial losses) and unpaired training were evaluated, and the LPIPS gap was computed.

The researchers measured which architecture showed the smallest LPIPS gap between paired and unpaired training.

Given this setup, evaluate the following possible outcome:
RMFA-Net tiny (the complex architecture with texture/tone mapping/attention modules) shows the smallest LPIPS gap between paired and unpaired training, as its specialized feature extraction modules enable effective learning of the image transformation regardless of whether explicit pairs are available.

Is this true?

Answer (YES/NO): NO